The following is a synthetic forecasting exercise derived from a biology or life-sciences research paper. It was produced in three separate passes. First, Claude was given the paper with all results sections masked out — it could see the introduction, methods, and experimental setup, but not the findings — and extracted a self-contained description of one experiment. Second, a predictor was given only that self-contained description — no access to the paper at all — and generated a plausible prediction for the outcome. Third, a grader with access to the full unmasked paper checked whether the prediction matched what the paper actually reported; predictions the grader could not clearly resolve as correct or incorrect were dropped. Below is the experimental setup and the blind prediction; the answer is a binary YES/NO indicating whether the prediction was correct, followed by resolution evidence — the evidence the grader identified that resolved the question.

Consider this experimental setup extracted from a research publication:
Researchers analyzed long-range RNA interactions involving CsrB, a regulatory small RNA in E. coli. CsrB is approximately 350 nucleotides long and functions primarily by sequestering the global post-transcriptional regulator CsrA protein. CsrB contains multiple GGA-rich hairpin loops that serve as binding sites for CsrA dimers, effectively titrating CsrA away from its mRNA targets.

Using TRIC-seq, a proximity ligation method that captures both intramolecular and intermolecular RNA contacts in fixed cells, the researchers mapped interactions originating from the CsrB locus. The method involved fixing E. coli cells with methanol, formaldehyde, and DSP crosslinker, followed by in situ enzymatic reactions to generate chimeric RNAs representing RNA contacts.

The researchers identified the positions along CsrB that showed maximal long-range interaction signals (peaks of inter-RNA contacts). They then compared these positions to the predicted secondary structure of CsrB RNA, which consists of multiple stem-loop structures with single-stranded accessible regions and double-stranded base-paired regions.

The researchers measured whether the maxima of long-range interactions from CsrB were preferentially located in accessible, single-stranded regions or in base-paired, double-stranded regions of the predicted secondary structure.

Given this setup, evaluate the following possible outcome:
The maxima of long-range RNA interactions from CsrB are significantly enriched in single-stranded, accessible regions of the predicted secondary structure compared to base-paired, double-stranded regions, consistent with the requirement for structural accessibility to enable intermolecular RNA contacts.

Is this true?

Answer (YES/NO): YES